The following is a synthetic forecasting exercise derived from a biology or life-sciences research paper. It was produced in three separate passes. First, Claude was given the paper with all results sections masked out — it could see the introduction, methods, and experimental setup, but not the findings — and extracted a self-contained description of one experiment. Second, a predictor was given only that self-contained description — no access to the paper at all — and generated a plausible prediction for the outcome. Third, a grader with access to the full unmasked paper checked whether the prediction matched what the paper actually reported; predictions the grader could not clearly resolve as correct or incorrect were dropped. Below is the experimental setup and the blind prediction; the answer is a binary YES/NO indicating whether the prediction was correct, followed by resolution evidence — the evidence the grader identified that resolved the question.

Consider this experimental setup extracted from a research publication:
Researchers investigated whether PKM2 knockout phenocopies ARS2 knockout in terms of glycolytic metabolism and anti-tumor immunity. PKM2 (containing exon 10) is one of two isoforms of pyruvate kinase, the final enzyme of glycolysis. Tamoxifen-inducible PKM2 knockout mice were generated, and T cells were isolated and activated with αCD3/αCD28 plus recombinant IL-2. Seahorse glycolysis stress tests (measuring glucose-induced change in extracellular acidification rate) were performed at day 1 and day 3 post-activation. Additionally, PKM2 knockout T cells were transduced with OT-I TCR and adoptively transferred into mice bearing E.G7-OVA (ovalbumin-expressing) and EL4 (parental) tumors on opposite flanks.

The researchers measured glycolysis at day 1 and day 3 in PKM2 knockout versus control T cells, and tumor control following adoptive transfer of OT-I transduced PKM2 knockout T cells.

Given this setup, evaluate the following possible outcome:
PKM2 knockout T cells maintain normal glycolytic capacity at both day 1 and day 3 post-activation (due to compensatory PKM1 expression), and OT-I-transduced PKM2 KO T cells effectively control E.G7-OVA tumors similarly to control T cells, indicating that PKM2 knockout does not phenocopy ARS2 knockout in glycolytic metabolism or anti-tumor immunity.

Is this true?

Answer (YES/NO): NO